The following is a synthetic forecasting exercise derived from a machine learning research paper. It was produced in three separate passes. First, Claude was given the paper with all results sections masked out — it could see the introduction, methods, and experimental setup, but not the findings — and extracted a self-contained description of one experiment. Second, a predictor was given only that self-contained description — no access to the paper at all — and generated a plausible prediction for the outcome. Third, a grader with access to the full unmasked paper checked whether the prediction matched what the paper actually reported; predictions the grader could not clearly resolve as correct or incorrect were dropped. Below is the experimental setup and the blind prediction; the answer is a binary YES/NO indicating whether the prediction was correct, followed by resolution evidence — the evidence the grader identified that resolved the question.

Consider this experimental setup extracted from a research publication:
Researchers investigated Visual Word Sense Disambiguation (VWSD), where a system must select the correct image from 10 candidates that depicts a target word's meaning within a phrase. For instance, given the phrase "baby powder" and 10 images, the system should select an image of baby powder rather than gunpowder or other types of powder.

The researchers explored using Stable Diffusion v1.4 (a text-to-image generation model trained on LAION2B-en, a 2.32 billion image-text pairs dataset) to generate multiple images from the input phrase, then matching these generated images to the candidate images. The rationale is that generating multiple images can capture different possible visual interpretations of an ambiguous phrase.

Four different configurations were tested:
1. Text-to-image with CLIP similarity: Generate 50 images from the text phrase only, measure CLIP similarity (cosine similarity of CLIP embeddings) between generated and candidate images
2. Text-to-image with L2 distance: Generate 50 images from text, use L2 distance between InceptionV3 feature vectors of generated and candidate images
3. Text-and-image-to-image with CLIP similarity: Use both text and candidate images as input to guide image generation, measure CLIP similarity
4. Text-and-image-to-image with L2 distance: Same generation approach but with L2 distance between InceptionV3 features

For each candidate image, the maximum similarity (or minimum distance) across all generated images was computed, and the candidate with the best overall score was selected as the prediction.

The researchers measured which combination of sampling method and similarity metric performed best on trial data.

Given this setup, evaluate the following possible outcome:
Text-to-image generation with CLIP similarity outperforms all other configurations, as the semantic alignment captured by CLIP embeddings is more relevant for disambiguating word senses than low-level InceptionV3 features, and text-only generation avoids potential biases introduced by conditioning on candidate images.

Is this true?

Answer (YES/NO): NO